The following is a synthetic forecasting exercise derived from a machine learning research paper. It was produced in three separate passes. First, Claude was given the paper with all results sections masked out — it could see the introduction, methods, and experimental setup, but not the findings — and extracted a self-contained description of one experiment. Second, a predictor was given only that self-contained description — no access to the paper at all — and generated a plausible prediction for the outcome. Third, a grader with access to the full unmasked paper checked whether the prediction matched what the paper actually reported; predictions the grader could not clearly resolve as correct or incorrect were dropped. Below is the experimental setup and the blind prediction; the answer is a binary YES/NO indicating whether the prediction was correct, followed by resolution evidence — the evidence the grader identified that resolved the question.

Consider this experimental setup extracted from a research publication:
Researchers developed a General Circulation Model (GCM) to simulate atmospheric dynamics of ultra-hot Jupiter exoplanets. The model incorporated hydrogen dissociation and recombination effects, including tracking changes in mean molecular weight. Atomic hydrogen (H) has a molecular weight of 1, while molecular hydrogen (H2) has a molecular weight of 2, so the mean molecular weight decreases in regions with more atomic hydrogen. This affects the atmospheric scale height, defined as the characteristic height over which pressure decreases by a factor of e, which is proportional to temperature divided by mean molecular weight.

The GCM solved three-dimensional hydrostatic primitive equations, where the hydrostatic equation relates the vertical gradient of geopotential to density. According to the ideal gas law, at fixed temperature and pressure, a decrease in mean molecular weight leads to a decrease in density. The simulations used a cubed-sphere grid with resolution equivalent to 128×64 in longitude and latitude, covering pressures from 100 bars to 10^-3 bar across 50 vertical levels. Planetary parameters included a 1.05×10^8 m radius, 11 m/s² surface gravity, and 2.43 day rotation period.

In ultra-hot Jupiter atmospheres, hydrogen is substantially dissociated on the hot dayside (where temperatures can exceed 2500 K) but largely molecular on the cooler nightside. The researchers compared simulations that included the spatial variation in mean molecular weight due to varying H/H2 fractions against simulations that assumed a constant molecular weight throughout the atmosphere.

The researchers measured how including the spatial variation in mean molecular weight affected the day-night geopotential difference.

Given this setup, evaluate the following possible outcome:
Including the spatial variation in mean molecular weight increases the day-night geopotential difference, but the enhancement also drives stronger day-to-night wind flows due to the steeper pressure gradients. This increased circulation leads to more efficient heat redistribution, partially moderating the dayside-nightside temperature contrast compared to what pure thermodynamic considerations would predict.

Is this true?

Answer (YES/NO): YES